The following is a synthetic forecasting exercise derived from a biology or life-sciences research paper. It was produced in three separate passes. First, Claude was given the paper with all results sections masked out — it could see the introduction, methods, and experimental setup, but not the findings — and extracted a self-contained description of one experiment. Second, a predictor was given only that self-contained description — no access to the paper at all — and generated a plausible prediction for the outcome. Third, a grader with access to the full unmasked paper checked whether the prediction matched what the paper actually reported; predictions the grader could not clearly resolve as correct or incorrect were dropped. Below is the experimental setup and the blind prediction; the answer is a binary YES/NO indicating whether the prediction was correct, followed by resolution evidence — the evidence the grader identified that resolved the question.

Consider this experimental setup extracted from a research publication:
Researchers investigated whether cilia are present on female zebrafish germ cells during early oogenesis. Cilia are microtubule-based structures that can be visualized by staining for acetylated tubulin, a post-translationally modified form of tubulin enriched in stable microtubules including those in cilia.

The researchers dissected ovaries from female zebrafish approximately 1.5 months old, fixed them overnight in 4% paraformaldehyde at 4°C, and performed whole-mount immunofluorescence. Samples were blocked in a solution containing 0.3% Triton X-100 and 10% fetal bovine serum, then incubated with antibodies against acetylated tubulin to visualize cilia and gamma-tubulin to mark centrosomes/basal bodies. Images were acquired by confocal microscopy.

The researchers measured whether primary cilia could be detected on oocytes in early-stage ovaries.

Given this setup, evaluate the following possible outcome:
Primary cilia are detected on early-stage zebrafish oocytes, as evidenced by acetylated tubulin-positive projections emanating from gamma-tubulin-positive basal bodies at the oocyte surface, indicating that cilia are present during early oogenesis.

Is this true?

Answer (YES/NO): YES